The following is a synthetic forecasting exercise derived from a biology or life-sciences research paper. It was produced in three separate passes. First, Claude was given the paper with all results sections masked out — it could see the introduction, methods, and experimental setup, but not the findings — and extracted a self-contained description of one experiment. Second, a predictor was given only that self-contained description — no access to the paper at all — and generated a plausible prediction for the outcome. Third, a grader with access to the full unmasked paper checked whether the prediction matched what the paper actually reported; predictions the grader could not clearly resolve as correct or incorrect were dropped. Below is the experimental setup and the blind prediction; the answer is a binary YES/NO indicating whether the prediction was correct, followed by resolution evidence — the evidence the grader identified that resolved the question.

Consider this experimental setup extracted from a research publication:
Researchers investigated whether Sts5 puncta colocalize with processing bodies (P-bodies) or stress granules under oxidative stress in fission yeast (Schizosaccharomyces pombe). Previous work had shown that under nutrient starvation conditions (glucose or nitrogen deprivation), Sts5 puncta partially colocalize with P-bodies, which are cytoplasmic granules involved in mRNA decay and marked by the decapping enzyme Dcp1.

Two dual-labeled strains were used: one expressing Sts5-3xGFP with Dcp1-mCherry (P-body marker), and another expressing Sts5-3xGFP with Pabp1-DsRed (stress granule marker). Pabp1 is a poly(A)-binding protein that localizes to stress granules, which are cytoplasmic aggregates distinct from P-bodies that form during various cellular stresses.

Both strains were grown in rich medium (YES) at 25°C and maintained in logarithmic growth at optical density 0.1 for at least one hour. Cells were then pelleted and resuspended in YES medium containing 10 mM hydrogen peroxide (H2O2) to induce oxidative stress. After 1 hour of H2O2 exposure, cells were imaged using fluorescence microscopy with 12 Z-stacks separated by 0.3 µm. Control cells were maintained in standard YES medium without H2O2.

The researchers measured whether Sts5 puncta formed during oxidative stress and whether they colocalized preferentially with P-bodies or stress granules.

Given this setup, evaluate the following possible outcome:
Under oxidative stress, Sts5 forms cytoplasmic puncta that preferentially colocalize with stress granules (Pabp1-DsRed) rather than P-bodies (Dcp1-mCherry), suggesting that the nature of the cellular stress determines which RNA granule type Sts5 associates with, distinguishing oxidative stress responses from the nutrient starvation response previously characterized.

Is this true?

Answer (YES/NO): NO